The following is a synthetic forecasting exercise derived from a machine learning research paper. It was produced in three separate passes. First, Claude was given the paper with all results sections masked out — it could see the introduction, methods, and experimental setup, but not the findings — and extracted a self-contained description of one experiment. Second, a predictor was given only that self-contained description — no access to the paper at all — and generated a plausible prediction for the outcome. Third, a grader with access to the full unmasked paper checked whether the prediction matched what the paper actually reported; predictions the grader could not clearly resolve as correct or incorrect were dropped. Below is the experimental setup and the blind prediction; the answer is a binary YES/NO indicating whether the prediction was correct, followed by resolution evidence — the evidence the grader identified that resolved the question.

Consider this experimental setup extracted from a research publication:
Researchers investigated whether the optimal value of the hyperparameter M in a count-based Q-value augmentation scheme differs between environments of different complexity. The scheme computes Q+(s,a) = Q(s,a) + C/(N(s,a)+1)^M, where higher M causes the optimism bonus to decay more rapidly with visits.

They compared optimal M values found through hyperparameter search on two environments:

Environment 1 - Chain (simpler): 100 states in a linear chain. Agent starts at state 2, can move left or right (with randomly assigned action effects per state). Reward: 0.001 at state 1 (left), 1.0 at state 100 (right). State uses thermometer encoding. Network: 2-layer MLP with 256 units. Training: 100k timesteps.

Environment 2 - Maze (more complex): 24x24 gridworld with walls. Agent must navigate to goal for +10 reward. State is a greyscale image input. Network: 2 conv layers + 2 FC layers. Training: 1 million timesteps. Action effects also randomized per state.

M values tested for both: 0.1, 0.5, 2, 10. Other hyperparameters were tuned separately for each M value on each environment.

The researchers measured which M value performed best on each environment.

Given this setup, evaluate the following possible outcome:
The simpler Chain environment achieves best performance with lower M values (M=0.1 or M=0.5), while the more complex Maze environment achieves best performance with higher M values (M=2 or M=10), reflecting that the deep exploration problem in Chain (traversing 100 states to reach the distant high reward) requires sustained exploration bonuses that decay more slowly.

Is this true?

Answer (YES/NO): YES